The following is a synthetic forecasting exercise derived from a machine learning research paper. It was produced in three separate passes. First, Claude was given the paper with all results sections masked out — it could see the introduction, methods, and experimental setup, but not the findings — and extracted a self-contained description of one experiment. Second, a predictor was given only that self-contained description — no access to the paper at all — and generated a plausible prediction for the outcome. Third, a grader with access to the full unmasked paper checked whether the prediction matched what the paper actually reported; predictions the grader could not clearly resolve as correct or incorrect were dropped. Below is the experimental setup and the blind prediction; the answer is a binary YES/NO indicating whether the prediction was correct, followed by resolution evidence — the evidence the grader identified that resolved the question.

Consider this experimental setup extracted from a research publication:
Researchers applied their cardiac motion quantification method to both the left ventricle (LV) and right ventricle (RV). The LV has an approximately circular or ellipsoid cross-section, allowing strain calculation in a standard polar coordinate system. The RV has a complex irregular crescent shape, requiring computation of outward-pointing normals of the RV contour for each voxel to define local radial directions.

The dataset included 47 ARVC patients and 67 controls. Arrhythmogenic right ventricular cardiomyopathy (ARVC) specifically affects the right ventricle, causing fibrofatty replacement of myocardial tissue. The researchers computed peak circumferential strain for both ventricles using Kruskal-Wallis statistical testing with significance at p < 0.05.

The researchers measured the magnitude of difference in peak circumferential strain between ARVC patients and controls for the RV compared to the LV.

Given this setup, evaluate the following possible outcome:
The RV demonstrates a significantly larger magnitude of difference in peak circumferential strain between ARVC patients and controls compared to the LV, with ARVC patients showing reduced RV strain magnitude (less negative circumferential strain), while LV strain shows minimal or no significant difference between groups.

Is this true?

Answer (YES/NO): NO